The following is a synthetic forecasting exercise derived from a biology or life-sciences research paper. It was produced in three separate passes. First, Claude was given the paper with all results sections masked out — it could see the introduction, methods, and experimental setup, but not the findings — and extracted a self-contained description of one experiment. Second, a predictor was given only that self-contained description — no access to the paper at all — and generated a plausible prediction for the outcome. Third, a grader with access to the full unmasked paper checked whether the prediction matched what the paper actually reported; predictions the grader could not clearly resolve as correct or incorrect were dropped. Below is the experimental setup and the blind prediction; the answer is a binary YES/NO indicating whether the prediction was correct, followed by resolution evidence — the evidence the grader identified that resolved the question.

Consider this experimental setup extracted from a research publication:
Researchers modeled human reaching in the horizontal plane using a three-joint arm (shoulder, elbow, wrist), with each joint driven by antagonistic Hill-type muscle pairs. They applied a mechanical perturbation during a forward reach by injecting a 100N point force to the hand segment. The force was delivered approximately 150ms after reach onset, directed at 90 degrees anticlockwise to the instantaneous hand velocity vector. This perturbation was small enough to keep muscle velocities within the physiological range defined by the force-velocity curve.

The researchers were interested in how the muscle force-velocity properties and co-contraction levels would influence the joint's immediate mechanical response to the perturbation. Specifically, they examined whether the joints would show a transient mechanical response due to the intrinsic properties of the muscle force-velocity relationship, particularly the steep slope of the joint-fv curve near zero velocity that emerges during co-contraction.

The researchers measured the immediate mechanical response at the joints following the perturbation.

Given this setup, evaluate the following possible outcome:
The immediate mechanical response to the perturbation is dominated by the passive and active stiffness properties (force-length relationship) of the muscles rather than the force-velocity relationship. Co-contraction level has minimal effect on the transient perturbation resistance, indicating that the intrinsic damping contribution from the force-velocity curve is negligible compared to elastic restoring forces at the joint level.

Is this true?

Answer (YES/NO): NO